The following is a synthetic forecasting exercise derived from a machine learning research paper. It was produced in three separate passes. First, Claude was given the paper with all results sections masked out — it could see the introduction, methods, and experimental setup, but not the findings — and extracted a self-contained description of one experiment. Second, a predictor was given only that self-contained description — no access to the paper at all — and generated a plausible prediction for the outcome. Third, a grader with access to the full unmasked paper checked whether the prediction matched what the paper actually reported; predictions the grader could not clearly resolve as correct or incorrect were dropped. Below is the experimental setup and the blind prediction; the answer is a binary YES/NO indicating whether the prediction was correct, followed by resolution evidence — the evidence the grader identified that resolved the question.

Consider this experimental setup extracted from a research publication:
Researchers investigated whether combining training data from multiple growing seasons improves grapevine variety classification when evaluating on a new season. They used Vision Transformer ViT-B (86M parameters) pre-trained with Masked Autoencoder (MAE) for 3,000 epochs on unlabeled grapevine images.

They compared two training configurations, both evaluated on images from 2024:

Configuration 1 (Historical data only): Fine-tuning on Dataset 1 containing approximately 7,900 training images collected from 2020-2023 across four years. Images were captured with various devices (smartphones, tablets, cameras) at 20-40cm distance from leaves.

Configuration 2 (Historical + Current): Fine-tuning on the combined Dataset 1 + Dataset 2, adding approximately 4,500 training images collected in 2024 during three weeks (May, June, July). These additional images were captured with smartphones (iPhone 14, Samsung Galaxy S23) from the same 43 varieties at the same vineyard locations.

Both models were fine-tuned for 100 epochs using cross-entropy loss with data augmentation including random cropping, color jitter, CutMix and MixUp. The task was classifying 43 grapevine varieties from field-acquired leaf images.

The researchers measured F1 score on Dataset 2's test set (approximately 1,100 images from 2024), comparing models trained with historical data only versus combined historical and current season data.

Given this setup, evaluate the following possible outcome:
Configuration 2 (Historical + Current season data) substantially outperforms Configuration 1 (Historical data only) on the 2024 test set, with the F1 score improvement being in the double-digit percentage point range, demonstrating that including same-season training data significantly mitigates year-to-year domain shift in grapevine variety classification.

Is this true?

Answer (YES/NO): YES